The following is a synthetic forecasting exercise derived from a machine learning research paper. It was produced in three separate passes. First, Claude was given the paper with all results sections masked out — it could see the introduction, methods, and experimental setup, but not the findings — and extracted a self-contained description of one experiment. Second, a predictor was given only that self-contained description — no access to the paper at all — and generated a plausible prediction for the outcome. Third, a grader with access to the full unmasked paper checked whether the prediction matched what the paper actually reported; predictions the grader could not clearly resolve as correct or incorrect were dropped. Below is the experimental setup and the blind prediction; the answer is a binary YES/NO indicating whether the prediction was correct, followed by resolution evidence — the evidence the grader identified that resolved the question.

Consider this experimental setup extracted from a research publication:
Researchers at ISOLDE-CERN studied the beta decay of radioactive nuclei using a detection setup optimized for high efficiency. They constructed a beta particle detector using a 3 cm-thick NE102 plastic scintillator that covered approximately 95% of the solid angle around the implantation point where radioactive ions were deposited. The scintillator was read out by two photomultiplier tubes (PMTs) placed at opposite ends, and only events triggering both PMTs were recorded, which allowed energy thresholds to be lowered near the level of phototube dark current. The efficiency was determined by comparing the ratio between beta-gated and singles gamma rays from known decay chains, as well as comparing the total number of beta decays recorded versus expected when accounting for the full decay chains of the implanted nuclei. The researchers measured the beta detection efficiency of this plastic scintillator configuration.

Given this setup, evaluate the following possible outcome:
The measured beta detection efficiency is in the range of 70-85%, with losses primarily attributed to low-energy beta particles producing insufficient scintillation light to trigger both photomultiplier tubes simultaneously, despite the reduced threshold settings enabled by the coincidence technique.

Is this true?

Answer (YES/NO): NO